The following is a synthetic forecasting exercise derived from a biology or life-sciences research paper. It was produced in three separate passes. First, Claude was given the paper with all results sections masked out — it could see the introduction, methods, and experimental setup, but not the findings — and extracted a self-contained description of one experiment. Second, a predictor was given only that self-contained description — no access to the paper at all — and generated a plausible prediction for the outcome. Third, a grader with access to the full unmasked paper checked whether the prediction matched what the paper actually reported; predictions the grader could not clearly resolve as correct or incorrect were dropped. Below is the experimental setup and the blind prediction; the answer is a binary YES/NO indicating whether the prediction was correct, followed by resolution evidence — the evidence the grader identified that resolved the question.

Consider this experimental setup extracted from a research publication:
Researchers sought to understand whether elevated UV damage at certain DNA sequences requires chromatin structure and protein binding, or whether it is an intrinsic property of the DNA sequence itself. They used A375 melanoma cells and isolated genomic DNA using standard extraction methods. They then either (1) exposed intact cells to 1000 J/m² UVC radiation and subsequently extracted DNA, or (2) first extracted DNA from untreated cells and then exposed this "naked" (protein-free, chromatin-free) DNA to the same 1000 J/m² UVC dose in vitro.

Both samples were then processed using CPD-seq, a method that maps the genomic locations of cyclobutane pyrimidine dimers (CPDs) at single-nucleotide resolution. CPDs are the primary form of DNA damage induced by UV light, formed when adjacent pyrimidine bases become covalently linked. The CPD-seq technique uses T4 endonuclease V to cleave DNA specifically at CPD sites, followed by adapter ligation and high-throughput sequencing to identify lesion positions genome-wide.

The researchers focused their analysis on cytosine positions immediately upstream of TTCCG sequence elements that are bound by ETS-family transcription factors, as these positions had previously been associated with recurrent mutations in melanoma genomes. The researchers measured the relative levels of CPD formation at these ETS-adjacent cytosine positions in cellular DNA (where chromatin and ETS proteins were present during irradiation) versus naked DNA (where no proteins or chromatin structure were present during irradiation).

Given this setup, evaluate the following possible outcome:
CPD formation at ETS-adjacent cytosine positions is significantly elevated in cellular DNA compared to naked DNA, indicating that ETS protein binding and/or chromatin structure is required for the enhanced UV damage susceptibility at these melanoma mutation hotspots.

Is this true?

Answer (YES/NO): YES